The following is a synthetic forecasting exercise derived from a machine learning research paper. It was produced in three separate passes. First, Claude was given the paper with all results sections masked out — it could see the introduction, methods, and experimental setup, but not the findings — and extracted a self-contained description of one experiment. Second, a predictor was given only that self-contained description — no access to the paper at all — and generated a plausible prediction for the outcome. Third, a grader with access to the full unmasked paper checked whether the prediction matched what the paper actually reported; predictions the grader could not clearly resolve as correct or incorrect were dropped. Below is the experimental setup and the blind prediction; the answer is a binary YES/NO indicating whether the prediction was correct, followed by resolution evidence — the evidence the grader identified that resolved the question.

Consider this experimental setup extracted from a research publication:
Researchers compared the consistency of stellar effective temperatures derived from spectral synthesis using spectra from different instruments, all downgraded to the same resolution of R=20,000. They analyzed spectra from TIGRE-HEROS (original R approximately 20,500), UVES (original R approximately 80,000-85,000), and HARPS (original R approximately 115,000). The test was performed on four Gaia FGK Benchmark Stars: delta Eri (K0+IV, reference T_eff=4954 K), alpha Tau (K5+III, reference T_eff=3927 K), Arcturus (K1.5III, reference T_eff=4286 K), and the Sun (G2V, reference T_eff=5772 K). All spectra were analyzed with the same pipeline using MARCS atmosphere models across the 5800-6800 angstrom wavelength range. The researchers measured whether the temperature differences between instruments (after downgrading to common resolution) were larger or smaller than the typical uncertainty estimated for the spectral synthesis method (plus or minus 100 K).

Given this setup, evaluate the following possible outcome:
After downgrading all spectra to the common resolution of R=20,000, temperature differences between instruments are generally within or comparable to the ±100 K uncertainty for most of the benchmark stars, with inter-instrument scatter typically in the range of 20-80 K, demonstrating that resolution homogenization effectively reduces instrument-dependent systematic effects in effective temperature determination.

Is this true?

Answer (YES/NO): YES